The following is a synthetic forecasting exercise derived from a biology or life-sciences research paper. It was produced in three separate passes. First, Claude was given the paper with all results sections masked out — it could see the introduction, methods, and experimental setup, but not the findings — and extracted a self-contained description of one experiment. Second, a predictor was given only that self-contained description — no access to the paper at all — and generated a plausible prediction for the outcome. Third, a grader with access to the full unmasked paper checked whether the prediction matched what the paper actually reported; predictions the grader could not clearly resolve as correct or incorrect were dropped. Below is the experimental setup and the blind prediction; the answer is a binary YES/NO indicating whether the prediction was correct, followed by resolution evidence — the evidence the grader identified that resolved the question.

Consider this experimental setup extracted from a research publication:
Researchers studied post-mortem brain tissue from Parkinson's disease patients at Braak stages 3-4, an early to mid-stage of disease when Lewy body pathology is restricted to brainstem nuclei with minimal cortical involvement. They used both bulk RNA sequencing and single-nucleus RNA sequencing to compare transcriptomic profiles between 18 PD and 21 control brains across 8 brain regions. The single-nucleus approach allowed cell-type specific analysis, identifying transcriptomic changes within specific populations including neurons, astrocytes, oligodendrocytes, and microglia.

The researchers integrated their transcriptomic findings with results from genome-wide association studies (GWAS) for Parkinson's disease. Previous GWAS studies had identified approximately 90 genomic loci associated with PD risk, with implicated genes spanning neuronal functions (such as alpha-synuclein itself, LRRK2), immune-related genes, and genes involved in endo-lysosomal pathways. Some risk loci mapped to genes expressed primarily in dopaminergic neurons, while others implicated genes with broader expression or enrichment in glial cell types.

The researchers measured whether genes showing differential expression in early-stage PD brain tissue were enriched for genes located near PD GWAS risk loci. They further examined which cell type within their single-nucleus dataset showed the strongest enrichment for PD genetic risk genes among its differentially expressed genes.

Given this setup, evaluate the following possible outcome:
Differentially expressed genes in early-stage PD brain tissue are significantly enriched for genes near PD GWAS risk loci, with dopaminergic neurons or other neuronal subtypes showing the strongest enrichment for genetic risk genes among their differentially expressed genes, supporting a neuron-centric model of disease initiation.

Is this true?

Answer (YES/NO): NO